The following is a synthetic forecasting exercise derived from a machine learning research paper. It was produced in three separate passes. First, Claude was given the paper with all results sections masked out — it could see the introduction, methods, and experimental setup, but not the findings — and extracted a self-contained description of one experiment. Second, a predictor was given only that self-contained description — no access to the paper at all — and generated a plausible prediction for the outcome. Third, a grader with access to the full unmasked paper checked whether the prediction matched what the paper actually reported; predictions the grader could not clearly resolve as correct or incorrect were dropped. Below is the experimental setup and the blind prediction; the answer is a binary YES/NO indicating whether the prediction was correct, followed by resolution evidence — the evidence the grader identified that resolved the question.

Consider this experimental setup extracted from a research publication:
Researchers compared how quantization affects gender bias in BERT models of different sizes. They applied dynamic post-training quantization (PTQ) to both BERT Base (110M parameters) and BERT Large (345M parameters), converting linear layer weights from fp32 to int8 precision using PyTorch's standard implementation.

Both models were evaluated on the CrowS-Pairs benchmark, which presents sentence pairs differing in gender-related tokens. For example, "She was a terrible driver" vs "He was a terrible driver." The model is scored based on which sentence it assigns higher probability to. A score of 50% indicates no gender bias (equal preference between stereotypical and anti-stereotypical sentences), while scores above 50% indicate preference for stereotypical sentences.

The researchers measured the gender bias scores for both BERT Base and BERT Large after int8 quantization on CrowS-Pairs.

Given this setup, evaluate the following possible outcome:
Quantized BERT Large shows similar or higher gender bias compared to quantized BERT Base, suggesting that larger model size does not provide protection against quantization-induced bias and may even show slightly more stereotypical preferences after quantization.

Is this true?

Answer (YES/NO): NO